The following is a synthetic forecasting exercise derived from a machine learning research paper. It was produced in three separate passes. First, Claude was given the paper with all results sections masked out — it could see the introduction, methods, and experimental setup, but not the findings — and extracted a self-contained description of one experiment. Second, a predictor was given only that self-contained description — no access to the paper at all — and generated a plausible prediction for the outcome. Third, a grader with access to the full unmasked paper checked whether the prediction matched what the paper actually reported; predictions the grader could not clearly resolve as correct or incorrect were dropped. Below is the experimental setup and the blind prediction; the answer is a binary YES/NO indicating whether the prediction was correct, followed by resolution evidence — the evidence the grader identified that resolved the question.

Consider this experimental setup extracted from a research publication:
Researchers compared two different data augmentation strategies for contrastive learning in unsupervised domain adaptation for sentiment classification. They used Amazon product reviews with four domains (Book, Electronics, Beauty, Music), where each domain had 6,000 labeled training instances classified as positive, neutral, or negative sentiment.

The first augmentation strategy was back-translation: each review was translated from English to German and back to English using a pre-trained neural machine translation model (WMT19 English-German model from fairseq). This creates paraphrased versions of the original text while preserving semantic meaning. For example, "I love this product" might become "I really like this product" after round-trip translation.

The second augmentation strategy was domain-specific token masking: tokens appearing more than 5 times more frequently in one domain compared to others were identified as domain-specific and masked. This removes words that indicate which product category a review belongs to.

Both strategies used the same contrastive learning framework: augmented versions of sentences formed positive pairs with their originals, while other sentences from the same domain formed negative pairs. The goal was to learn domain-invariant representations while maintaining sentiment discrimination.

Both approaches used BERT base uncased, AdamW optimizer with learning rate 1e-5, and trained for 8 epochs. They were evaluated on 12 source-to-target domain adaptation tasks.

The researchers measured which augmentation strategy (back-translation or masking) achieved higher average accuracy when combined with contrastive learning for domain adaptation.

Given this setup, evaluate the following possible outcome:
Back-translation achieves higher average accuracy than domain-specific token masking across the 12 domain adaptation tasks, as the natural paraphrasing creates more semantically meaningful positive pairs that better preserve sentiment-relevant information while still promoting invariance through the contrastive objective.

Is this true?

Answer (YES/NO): NO